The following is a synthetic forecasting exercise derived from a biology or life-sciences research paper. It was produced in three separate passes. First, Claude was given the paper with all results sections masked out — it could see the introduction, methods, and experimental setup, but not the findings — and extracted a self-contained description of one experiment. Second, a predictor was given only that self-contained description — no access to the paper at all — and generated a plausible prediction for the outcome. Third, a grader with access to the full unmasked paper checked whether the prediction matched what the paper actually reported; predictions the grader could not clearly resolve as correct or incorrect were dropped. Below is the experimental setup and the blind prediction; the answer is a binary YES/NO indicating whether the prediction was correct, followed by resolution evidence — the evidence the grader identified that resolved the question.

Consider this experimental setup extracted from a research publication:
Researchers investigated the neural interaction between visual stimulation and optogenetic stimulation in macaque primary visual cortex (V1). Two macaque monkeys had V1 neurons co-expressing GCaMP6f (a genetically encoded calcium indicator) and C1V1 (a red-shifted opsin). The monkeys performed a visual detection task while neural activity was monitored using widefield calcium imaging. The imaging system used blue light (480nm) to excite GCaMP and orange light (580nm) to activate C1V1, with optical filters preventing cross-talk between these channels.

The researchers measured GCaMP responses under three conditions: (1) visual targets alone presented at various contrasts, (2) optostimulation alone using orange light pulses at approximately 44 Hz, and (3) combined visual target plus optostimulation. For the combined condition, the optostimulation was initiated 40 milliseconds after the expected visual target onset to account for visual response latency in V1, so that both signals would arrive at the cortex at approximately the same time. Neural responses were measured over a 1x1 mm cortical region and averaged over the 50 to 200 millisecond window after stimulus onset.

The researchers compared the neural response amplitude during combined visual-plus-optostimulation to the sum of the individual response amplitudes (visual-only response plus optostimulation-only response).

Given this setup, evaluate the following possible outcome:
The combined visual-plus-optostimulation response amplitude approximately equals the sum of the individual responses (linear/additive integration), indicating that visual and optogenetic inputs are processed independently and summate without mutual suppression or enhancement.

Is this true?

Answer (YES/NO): NO